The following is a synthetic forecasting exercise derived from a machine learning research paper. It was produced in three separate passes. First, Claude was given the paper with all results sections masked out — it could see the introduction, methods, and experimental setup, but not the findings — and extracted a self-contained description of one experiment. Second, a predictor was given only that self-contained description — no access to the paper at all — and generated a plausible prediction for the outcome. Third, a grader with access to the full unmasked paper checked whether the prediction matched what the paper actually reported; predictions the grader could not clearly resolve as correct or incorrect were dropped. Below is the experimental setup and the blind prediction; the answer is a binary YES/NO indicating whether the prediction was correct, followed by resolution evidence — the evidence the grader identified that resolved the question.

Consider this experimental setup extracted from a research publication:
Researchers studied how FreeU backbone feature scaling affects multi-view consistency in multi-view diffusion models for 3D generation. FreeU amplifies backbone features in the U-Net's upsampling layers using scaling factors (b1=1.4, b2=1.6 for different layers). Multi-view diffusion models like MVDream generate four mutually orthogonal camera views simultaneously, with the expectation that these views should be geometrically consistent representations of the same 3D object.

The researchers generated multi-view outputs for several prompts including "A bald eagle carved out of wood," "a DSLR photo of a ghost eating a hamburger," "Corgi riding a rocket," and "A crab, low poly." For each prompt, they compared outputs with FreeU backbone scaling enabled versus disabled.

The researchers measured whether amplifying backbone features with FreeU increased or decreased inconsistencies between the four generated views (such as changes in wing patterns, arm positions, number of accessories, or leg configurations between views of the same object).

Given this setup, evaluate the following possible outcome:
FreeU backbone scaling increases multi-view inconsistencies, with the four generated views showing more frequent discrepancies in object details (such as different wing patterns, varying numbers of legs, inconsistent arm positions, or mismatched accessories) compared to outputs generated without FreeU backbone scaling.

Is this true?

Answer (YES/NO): YES